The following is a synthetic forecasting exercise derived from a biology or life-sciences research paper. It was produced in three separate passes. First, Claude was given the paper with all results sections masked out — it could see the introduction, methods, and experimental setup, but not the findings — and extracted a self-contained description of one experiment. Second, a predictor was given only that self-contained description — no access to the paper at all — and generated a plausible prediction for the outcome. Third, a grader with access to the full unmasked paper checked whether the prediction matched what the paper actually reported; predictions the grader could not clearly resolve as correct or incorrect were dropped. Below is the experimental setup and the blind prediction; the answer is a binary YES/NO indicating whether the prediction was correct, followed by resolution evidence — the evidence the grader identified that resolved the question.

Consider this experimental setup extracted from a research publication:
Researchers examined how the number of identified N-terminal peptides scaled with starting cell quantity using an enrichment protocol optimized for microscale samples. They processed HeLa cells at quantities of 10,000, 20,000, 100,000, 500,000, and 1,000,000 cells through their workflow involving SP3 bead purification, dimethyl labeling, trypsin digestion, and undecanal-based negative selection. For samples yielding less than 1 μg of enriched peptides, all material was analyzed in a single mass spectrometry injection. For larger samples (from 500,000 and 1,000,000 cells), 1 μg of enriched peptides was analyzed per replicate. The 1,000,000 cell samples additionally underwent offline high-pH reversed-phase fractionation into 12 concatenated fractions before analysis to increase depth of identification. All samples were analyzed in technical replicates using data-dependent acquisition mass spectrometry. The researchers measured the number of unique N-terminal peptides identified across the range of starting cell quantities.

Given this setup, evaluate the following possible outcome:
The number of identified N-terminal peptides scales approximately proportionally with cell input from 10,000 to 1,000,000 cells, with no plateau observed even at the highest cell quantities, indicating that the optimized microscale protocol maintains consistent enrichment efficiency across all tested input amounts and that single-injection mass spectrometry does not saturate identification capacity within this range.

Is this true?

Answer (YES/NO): NO